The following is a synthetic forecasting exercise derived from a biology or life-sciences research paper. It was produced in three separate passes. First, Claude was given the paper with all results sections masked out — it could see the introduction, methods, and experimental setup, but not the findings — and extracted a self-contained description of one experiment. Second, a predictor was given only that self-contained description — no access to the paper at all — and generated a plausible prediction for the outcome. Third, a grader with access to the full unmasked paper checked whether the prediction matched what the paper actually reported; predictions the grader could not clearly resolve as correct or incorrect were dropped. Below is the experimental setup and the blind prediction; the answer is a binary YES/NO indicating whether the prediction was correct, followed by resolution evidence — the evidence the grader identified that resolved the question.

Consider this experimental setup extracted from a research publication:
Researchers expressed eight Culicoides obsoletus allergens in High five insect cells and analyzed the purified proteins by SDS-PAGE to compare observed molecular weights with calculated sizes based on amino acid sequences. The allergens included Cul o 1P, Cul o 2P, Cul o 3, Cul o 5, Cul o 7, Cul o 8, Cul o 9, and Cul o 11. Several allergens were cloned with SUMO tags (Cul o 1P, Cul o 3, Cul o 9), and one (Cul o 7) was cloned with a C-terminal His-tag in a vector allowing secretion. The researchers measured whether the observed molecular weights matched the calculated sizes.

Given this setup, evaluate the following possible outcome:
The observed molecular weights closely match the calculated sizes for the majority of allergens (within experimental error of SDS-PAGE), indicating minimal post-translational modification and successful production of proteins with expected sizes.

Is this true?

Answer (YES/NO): NO